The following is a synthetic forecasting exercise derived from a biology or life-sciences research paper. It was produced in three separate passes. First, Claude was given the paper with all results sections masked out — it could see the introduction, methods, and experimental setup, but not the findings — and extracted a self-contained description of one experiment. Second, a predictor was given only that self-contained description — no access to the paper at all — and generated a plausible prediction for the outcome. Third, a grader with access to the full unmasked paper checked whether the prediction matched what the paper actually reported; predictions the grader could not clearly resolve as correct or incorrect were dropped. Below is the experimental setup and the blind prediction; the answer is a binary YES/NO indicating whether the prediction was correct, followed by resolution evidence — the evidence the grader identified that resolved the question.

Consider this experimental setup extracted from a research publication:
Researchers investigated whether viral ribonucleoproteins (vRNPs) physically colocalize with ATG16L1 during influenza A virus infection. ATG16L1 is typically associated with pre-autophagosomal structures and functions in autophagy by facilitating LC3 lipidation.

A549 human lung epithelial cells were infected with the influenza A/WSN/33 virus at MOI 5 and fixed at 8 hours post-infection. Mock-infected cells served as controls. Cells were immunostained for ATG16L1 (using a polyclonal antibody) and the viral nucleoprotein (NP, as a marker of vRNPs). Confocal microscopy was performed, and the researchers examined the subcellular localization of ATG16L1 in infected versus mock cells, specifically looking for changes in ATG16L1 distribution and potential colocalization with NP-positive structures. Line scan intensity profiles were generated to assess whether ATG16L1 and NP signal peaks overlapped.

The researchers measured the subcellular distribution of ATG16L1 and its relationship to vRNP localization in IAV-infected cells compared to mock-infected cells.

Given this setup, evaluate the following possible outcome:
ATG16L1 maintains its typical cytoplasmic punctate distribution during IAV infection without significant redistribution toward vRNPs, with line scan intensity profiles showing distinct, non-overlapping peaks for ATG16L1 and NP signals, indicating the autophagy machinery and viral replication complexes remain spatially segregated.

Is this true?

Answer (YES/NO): NO